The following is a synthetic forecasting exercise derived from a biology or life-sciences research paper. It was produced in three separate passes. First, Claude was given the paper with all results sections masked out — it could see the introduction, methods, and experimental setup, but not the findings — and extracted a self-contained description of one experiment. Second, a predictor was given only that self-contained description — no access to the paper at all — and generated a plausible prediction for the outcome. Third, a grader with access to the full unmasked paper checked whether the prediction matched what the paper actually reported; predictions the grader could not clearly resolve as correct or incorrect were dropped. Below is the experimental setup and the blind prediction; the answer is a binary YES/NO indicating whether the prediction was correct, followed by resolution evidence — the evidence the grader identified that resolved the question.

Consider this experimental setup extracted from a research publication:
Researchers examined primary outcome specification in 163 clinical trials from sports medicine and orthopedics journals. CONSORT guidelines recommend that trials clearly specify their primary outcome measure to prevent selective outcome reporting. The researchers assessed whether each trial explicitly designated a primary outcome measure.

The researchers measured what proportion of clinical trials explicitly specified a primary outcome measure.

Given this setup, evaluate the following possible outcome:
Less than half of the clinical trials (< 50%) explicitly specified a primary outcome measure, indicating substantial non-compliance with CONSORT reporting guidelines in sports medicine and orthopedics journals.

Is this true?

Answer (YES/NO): YES